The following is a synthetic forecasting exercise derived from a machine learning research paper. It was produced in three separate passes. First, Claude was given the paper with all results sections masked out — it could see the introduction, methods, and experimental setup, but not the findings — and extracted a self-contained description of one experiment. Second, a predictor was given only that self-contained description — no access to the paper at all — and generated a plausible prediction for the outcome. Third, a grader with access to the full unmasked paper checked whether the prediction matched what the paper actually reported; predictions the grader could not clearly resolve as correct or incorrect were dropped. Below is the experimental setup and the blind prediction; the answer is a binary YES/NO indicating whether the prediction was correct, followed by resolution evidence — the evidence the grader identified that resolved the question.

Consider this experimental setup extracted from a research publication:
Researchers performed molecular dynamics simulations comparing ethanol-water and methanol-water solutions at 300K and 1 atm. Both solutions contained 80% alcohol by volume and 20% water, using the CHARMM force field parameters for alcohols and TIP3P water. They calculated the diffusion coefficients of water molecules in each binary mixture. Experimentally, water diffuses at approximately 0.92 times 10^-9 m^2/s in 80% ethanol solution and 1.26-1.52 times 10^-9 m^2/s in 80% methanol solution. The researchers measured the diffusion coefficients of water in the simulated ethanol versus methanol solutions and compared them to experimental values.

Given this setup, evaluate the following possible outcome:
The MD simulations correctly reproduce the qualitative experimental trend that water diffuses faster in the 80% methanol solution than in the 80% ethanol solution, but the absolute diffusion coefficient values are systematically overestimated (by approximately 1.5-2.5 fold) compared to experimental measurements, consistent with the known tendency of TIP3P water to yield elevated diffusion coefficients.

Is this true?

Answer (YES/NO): YES